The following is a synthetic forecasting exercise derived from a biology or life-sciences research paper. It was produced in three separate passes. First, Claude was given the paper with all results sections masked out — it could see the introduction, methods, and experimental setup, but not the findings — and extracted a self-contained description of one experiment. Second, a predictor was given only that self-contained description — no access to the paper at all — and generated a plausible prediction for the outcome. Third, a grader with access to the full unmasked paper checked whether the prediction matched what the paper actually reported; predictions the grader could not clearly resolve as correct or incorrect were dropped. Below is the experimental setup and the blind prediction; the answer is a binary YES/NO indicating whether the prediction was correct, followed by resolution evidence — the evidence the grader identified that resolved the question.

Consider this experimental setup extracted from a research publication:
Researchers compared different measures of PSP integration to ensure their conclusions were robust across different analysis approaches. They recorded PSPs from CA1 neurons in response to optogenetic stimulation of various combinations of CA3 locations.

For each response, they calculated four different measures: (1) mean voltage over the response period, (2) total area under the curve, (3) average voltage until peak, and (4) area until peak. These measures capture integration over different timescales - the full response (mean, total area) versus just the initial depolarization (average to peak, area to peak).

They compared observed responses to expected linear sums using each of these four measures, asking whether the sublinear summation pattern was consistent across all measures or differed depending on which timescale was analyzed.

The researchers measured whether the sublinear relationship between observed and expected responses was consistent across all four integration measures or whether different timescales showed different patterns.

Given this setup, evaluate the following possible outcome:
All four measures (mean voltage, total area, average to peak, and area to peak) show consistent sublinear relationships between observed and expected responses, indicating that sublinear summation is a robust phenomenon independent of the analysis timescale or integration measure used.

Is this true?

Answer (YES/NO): YES